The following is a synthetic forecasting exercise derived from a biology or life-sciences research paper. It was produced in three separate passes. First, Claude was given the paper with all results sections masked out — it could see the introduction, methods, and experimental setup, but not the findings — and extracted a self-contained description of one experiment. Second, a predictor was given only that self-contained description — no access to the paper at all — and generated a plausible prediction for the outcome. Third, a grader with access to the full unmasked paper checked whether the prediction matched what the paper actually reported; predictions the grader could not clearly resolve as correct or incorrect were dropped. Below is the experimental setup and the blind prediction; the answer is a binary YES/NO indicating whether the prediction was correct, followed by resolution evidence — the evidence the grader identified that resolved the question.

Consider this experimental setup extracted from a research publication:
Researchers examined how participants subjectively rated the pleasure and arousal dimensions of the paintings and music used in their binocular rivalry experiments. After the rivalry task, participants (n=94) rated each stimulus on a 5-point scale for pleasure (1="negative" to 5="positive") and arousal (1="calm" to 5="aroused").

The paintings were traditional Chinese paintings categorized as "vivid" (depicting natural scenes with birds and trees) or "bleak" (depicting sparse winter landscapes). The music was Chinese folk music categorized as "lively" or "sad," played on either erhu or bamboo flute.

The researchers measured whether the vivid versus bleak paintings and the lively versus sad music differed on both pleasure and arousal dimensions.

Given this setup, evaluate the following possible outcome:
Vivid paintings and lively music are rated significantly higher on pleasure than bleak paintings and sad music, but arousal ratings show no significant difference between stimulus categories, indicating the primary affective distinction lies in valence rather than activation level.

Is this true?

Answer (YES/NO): NO